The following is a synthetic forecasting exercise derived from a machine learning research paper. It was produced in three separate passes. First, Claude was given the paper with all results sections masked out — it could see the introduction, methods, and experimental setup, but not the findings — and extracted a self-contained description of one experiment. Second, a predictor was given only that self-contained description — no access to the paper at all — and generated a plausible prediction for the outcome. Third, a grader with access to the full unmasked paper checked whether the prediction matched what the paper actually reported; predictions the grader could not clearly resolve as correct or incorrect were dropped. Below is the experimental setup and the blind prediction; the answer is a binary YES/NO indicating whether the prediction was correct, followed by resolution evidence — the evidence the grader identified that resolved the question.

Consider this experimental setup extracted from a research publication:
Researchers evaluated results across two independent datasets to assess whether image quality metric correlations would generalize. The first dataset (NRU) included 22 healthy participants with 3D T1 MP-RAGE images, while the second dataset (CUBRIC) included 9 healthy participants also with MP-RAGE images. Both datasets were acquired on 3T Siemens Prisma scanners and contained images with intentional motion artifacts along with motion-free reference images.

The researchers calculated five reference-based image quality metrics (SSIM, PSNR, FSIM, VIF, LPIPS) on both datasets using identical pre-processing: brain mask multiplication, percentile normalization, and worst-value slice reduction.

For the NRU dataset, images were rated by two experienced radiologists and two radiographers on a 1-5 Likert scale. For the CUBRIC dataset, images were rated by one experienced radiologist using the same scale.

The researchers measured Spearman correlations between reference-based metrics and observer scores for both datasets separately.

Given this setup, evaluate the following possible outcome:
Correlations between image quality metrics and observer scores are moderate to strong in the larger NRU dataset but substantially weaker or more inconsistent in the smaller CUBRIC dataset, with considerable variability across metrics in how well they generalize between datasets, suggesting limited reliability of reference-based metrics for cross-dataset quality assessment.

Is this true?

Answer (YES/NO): NO